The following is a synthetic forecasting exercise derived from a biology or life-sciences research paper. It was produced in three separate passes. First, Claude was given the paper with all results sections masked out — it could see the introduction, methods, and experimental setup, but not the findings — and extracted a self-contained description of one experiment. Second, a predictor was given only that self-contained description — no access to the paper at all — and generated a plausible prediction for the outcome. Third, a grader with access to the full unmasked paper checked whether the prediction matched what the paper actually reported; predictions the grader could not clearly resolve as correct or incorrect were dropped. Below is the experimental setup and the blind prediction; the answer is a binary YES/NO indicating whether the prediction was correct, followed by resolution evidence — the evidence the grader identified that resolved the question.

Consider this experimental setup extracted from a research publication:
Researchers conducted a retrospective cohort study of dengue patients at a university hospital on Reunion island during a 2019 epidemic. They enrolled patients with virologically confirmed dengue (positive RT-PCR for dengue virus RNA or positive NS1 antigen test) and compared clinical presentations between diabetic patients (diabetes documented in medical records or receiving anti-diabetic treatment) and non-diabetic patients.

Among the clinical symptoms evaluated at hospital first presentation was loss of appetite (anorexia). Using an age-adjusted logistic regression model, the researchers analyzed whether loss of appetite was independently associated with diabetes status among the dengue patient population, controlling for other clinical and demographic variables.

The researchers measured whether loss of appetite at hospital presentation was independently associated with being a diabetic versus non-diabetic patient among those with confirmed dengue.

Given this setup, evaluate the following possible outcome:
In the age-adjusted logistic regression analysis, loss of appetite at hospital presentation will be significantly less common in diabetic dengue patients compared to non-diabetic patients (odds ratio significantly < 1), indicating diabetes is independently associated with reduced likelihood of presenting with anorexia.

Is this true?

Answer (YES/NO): NO